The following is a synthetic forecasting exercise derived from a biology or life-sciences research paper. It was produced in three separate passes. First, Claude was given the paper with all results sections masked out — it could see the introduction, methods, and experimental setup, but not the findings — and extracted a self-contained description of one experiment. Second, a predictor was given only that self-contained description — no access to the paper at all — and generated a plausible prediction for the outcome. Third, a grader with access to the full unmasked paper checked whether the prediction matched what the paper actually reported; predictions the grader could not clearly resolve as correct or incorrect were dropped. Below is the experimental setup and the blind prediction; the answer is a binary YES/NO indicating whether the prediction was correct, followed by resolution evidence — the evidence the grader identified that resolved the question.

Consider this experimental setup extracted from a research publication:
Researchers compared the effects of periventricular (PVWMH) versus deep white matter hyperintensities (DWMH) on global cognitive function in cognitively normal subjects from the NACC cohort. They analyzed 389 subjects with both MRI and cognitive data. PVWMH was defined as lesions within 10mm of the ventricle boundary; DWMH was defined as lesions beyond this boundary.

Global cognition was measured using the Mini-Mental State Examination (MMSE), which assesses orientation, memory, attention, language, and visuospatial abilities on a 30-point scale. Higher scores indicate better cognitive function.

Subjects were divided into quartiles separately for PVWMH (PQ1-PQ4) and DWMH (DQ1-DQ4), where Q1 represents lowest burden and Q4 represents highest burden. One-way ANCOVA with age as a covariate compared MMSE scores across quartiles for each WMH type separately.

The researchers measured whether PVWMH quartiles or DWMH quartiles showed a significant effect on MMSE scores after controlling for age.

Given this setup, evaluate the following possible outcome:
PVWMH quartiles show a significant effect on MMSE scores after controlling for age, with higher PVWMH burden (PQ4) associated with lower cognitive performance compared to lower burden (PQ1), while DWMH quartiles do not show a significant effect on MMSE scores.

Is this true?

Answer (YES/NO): YES